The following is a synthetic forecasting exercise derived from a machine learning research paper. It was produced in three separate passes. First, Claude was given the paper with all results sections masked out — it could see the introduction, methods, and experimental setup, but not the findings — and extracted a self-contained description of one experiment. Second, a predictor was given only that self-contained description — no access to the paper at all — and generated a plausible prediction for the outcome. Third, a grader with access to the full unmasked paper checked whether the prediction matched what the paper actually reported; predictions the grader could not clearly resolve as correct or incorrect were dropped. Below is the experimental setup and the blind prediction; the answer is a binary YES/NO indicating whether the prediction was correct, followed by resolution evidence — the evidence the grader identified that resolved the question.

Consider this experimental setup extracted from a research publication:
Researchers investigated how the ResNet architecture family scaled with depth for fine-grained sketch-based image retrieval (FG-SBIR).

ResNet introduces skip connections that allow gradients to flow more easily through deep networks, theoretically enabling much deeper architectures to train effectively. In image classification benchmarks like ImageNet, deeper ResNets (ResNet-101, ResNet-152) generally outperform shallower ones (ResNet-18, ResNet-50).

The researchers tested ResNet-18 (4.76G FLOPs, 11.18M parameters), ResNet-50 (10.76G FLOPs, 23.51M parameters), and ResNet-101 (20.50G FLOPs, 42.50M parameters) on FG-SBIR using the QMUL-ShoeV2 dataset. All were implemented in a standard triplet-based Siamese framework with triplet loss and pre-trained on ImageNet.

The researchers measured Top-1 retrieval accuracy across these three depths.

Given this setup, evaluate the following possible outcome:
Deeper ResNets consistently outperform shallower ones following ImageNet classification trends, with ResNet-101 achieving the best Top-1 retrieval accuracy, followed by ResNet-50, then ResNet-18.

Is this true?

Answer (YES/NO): YES